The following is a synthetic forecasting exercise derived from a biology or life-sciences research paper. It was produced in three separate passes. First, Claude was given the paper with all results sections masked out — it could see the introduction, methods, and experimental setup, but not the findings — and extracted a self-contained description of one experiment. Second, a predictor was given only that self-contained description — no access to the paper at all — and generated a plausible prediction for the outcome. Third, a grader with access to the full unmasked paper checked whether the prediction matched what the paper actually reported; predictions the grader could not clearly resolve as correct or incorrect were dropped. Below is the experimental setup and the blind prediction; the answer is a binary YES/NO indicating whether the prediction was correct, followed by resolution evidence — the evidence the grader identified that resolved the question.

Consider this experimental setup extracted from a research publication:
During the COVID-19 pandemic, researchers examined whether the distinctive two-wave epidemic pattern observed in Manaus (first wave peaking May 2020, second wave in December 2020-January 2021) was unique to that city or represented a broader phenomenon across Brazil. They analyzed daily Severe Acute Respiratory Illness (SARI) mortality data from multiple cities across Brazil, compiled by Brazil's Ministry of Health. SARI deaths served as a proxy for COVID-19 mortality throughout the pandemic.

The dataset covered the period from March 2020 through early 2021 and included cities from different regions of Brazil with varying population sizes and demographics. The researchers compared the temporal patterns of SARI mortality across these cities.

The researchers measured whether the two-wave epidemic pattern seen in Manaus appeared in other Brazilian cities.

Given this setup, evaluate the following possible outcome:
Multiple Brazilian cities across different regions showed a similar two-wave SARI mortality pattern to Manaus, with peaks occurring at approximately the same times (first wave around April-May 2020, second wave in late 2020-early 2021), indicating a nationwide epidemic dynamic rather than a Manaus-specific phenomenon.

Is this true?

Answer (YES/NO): YES